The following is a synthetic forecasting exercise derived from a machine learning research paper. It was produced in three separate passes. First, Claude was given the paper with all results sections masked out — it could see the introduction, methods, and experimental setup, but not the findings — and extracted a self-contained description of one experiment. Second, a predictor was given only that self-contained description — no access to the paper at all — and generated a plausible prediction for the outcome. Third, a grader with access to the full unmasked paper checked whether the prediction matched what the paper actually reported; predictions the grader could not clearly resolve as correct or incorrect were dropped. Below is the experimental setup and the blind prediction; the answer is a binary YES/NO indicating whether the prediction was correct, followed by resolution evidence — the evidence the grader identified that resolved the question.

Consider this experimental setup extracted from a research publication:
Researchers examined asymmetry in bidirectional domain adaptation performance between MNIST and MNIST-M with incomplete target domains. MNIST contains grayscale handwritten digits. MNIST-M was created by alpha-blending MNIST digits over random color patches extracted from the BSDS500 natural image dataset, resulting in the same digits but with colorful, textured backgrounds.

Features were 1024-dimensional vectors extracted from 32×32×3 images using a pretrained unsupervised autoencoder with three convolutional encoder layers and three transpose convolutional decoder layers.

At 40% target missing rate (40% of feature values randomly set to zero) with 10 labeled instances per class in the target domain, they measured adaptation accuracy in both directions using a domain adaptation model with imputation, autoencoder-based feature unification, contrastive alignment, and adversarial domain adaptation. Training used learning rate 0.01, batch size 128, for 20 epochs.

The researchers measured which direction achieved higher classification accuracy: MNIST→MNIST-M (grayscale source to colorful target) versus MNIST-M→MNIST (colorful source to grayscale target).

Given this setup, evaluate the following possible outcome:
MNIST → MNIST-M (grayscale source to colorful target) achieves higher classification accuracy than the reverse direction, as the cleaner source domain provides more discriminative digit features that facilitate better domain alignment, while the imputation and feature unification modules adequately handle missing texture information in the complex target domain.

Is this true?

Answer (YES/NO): NO